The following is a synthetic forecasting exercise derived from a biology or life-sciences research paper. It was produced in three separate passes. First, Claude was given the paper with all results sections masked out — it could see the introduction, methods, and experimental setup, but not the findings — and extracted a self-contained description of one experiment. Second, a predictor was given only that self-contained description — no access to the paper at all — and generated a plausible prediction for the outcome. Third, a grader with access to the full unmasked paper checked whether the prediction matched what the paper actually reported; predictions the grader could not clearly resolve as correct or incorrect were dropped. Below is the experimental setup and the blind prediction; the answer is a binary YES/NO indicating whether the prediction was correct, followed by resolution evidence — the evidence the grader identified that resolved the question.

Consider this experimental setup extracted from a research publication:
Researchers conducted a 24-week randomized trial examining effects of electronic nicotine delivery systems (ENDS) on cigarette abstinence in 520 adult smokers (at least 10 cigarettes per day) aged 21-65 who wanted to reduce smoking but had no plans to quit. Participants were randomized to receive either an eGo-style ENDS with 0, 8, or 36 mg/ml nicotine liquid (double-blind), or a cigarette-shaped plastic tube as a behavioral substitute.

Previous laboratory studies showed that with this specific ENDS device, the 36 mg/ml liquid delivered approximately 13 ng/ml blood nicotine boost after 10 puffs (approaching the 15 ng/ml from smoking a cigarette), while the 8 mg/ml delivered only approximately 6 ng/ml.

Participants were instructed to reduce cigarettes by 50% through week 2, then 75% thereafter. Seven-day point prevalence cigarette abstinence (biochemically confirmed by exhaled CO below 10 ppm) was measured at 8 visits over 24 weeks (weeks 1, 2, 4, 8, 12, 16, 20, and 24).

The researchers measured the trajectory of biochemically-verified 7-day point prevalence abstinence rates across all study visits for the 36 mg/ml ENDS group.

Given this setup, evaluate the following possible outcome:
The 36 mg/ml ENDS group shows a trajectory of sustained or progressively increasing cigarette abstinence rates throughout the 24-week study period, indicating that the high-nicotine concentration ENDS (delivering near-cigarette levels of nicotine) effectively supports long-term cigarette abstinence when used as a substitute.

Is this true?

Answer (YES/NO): YES